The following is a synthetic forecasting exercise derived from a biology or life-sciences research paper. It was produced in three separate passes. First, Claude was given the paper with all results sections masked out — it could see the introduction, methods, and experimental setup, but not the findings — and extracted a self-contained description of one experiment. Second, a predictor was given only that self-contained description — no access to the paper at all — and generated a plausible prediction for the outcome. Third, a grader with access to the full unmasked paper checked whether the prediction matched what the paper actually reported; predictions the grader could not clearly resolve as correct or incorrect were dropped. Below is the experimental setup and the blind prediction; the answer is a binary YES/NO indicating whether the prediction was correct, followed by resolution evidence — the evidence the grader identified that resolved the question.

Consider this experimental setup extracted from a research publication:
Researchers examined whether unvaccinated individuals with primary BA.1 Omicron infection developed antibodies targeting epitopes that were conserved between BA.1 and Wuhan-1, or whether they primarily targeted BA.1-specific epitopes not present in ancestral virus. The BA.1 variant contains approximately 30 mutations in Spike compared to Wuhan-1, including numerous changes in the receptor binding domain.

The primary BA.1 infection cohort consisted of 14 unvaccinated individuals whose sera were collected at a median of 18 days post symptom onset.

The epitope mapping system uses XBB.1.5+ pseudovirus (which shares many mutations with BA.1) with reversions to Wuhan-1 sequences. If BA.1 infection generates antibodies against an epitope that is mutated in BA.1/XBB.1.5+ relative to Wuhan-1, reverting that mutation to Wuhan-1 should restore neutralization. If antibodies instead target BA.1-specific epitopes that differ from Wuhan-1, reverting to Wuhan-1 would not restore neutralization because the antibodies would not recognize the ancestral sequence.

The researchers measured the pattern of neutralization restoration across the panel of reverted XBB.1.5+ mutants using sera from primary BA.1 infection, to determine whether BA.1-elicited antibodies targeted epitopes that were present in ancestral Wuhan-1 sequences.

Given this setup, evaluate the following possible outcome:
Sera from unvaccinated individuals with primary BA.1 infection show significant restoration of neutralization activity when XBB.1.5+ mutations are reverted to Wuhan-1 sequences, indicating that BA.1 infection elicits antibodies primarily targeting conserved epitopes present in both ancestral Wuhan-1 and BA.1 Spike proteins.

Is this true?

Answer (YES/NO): NO